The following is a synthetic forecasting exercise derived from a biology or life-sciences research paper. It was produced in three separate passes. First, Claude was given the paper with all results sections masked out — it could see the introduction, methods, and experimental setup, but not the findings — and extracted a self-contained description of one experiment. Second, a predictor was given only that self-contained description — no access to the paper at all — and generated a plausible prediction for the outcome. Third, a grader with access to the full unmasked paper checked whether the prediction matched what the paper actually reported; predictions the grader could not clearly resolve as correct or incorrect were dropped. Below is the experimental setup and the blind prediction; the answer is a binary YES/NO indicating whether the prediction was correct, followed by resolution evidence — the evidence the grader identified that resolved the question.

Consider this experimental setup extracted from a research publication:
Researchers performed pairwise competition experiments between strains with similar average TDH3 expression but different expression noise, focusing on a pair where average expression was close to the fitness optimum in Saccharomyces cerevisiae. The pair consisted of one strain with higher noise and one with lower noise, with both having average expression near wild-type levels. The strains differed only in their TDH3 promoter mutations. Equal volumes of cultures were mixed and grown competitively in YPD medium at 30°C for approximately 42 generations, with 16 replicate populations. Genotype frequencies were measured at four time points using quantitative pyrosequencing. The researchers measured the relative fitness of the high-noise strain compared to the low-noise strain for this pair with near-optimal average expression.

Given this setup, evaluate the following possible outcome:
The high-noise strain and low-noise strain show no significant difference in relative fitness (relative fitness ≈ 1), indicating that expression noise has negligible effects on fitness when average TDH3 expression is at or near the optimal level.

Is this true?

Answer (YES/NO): NO